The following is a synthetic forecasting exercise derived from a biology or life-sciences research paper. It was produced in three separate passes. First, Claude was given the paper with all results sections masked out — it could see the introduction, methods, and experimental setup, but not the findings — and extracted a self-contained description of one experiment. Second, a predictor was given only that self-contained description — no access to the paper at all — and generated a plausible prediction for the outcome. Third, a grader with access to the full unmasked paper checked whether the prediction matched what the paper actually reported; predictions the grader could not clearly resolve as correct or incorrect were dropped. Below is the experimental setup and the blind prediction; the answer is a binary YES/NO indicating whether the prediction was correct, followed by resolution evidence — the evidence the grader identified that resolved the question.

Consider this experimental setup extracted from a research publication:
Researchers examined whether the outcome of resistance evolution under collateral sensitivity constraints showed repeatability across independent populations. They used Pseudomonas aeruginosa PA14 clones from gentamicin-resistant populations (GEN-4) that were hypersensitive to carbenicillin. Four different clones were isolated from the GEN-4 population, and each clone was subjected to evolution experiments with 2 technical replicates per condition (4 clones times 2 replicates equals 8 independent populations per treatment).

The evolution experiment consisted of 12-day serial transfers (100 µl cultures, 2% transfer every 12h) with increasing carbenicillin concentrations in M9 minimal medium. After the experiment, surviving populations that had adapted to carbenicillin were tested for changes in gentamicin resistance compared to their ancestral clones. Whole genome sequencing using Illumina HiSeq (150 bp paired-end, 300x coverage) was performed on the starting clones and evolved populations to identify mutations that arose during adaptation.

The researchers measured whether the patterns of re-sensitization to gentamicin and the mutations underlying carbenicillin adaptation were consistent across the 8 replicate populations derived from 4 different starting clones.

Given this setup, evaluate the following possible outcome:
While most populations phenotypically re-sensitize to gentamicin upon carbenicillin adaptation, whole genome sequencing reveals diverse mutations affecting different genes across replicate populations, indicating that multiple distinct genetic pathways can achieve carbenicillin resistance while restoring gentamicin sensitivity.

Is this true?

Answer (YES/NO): NO